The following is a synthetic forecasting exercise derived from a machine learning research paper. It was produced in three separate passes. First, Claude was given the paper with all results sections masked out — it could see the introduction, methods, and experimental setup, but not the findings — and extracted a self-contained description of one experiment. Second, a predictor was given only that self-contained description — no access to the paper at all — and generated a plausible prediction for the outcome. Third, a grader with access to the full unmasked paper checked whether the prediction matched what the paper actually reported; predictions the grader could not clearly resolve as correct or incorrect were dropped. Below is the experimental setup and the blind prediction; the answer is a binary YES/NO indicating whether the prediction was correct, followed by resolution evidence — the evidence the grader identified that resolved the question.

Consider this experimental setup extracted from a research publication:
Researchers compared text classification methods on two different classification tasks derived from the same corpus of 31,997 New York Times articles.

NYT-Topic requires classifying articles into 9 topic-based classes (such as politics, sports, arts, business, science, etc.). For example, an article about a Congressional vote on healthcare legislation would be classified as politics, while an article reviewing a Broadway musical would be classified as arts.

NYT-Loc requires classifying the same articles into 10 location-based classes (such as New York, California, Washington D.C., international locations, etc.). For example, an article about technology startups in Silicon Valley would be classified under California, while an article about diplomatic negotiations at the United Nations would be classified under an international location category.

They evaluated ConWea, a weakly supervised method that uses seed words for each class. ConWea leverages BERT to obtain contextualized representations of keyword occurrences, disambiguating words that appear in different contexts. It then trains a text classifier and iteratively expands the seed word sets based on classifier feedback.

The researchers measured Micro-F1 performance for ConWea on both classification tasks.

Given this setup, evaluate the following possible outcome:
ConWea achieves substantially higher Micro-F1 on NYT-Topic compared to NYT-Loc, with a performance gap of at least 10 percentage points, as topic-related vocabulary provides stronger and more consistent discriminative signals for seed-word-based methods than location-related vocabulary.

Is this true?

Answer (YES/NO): NO